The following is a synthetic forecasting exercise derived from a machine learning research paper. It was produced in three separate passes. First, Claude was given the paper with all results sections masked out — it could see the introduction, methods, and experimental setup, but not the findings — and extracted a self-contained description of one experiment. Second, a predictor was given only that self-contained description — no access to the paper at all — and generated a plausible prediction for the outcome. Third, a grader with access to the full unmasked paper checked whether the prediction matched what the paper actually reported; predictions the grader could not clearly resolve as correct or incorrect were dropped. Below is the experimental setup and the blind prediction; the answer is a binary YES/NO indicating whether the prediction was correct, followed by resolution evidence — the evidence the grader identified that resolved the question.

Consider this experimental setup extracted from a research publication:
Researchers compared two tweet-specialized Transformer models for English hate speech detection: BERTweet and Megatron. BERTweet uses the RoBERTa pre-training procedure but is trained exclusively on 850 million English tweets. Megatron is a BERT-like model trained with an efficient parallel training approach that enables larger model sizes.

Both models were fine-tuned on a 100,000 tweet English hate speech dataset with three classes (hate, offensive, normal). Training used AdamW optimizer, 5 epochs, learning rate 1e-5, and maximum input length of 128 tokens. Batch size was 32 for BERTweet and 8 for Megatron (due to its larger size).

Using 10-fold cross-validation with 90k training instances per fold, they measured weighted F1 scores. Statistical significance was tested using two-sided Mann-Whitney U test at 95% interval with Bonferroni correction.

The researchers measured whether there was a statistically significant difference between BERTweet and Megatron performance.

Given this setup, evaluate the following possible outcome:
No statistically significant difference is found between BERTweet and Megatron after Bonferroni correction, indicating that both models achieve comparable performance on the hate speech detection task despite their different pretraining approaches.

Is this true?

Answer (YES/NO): YES